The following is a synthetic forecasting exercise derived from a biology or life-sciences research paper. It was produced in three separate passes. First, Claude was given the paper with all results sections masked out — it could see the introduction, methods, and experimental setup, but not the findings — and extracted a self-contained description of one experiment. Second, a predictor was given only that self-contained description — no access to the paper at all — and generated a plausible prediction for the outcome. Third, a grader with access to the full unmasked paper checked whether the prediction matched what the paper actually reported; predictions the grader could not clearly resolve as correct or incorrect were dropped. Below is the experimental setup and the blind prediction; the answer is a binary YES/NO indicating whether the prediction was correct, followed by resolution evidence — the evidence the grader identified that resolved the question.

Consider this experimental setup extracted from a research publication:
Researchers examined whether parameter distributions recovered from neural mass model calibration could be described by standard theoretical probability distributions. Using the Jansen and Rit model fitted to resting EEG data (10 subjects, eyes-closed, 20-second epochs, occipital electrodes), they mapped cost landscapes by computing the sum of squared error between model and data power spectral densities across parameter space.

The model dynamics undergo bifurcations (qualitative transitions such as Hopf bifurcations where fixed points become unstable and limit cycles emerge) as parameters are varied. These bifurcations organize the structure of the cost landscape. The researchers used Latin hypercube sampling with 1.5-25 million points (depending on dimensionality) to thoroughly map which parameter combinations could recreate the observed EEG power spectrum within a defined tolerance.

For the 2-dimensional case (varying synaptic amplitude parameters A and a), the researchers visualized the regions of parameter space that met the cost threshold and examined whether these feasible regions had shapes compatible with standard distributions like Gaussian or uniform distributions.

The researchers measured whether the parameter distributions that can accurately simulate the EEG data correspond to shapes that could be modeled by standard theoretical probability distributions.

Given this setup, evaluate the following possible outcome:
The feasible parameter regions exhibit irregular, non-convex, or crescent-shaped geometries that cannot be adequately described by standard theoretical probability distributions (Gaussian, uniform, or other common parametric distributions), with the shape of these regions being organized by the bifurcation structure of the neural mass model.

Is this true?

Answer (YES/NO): YES